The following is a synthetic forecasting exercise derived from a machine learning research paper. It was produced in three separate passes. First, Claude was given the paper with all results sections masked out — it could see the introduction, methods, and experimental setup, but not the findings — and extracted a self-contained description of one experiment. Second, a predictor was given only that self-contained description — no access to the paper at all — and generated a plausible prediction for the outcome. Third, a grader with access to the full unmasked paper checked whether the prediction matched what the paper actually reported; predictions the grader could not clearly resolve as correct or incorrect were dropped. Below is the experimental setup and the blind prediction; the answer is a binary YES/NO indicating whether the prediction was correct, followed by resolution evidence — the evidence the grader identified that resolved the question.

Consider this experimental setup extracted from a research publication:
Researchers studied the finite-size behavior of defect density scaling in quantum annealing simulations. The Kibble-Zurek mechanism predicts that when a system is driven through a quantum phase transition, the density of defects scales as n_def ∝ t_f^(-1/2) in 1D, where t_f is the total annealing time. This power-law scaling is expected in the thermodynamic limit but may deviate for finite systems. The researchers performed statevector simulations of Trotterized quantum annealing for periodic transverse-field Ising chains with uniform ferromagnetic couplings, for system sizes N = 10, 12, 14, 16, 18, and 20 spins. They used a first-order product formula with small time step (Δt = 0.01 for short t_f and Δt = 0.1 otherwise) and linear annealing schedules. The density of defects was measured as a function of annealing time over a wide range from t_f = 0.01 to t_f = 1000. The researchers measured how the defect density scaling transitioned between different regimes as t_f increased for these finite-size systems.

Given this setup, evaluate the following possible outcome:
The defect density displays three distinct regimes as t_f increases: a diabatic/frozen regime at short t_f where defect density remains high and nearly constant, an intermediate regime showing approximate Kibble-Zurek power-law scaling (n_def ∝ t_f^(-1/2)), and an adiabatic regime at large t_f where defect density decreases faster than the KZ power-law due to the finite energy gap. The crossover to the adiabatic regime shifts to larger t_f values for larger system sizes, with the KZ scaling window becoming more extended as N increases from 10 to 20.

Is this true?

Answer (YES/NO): NO